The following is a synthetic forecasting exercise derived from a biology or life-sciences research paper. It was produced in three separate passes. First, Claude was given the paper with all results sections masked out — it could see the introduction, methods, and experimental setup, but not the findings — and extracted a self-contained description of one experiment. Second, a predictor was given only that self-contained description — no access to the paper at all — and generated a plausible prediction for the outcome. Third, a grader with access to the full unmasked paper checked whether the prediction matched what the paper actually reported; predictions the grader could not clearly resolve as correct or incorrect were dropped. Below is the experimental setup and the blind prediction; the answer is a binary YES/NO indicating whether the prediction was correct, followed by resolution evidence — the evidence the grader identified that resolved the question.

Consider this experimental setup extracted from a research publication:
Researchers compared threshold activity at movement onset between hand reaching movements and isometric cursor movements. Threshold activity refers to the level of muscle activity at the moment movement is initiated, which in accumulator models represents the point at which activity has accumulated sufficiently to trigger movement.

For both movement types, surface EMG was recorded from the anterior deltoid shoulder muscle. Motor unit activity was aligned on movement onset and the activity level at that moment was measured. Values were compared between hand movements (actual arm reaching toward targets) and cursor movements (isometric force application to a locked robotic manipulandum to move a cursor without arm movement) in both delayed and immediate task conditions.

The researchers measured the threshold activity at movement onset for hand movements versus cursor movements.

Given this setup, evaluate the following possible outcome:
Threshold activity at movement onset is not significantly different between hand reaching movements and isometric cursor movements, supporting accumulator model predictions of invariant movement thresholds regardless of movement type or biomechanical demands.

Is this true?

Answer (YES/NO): NO